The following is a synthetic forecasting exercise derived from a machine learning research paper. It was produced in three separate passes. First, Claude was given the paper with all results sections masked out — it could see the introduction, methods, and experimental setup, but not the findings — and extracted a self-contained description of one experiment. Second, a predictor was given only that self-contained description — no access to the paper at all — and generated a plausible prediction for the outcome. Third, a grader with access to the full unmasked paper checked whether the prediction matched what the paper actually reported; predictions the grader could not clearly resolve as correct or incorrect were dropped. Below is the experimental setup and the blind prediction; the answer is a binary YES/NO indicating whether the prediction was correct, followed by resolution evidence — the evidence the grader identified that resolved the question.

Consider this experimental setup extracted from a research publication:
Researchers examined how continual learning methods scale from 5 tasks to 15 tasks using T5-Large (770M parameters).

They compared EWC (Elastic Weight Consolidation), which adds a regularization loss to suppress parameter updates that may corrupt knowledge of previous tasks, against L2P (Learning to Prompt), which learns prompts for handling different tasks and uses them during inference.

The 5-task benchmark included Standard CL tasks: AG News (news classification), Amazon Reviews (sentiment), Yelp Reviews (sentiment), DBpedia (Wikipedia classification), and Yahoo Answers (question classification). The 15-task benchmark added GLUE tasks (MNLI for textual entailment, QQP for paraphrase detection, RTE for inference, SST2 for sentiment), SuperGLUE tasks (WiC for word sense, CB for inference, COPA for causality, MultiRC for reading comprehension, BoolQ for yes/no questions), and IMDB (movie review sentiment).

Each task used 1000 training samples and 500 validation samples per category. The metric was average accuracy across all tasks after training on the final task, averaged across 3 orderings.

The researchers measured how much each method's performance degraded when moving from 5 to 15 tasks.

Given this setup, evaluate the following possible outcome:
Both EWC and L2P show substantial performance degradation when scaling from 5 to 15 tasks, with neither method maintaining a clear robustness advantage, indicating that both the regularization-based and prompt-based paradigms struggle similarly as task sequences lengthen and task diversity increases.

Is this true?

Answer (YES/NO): YES